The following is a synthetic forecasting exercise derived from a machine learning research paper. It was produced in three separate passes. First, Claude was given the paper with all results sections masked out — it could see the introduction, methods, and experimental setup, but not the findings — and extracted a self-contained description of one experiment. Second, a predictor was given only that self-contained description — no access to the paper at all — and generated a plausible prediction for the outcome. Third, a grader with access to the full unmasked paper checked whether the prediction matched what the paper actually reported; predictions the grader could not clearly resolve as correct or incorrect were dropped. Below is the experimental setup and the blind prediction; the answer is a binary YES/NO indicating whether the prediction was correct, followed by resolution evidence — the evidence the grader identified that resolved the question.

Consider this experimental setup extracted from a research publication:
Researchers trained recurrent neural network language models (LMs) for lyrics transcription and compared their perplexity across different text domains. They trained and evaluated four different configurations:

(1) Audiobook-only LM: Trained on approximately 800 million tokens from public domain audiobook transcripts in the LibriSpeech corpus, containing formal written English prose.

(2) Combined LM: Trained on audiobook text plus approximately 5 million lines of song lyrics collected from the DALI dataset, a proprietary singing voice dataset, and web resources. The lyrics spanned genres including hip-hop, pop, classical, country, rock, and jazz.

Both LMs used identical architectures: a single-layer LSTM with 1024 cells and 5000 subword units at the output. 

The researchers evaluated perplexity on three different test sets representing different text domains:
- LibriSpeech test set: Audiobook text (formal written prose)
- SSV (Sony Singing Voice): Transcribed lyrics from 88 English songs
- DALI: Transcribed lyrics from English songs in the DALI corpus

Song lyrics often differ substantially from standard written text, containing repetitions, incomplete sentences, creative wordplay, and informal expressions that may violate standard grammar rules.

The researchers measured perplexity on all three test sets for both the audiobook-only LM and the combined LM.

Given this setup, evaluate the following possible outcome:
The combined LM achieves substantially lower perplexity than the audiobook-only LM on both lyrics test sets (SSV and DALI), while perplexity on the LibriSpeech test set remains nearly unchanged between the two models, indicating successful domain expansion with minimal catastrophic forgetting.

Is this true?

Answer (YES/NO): NO